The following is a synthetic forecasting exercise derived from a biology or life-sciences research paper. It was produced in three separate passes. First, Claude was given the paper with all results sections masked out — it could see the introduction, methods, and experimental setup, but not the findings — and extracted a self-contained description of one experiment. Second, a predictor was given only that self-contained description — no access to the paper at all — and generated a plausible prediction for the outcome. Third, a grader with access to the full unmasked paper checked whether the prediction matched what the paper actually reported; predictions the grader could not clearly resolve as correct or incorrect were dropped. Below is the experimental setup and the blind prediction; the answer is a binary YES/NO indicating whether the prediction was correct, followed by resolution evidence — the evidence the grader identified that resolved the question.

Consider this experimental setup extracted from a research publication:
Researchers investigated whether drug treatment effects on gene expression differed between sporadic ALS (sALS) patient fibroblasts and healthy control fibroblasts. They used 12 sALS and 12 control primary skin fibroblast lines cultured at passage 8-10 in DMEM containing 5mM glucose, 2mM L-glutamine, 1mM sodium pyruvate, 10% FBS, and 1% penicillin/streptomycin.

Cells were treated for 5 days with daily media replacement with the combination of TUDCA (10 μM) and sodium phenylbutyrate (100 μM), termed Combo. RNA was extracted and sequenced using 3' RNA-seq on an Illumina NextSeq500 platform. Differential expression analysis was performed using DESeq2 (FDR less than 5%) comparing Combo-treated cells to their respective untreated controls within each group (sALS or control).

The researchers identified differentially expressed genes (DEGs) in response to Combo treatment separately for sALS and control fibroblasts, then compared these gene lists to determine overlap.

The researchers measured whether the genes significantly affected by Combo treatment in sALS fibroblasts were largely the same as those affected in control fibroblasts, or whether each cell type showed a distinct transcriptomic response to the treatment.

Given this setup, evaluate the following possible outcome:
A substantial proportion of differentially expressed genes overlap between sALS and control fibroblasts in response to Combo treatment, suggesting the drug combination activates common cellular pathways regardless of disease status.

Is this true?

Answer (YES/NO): NO